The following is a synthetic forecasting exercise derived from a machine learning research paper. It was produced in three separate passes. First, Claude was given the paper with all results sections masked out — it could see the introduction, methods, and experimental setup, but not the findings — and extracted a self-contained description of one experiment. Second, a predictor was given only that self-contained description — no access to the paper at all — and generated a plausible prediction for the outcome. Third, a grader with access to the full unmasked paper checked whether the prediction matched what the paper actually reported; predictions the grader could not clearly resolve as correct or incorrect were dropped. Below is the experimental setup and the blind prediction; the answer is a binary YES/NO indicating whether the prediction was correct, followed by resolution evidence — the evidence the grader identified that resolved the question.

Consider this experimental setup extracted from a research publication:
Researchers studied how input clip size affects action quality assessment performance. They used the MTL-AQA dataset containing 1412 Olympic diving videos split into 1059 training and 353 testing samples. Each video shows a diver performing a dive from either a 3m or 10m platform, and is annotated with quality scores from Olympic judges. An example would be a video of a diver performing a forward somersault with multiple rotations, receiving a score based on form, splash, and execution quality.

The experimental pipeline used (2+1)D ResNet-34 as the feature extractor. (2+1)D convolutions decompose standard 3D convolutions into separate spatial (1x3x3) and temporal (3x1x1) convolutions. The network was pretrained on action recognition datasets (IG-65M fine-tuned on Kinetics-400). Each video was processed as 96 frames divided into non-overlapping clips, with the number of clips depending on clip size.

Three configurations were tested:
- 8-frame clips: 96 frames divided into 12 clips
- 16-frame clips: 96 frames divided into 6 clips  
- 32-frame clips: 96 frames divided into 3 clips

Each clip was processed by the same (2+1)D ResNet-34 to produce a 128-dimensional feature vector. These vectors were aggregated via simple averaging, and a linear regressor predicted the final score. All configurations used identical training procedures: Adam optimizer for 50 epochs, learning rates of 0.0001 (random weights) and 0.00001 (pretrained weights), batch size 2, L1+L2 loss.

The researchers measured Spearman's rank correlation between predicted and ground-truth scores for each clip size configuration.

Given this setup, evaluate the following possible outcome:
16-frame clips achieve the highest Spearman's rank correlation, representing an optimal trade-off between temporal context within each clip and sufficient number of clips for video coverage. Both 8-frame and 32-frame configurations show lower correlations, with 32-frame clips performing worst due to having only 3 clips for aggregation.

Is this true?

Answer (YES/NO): NO